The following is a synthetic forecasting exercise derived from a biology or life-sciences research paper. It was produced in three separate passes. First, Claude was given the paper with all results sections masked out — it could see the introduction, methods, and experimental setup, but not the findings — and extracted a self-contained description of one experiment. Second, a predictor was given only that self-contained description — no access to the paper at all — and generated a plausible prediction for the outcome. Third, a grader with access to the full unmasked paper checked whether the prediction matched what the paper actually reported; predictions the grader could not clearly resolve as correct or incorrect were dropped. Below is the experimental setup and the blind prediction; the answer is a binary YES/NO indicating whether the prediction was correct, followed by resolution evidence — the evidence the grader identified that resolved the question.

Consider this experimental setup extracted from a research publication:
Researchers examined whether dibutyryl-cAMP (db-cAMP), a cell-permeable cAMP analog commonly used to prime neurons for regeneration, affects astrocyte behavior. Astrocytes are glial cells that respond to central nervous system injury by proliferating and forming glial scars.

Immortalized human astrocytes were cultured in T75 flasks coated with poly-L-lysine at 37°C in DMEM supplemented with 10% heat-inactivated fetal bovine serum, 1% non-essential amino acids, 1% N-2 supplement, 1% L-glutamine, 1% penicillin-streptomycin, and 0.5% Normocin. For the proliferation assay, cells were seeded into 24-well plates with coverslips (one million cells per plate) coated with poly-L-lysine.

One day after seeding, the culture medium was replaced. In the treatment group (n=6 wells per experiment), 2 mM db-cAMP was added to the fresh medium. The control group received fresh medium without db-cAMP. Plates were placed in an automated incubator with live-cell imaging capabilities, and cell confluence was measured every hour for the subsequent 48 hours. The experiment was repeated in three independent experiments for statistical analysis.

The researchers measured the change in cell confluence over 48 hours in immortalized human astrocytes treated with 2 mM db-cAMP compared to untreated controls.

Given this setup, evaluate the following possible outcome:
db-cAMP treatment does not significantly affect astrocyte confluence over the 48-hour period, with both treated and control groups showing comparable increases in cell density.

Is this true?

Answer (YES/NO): NO